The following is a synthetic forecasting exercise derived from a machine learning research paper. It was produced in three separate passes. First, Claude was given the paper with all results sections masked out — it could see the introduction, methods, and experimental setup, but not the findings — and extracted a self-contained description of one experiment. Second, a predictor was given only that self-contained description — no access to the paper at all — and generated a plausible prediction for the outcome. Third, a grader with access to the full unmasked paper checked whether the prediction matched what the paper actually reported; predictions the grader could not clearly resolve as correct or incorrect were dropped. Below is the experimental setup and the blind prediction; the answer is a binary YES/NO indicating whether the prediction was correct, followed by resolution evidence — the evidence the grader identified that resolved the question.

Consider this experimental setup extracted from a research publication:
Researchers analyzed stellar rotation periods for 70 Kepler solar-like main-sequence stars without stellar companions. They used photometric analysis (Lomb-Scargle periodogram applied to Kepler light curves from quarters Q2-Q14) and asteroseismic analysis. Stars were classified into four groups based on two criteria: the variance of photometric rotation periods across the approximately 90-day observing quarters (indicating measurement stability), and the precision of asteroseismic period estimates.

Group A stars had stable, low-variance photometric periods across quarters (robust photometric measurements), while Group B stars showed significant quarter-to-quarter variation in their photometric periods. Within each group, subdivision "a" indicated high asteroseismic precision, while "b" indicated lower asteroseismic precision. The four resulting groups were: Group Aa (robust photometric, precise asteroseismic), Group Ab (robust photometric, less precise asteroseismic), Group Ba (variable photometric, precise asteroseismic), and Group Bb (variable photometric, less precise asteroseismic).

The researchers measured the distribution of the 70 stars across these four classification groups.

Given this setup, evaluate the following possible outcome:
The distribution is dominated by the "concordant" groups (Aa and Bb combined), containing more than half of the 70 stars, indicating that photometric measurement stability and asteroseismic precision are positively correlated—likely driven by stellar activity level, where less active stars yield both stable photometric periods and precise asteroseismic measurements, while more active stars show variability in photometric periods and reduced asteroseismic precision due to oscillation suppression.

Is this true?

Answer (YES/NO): YES